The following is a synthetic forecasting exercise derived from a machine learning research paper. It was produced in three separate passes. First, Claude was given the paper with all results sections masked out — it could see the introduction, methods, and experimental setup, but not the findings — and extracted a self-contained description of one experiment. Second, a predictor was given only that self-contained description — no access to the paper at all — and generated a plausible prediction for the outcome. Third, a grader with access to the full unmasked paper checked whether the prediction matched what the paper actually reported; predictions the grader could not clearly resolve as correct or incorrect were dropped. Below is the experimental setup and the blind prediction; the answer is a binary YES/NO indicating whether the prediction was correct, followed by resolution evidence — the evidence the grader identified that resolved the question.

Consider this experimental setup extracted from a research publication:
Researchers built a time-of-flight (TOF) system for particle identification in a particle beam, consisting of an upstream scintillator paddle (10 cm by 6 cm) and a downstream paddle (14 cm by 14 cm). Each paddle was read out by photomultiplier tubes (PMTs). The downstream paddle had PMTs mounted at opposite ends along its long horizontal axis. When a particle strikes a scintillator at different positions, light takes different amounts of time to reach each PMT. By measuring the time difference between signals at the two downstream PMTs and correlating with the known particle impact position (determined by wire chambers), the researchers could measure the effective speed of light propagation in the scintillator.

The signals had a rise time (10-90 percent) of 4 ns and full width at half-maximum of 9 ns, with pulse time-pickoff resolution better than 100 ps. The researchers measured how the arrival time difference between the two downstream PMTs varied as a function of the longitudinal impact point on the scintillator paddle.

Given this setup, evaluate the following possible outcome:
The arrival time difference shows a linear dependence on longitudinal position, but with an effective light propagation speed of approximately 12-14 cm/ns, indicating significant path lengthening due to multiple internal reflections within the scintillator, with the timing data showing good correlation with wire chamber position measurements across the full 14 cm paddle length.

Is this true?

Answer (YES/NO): YES